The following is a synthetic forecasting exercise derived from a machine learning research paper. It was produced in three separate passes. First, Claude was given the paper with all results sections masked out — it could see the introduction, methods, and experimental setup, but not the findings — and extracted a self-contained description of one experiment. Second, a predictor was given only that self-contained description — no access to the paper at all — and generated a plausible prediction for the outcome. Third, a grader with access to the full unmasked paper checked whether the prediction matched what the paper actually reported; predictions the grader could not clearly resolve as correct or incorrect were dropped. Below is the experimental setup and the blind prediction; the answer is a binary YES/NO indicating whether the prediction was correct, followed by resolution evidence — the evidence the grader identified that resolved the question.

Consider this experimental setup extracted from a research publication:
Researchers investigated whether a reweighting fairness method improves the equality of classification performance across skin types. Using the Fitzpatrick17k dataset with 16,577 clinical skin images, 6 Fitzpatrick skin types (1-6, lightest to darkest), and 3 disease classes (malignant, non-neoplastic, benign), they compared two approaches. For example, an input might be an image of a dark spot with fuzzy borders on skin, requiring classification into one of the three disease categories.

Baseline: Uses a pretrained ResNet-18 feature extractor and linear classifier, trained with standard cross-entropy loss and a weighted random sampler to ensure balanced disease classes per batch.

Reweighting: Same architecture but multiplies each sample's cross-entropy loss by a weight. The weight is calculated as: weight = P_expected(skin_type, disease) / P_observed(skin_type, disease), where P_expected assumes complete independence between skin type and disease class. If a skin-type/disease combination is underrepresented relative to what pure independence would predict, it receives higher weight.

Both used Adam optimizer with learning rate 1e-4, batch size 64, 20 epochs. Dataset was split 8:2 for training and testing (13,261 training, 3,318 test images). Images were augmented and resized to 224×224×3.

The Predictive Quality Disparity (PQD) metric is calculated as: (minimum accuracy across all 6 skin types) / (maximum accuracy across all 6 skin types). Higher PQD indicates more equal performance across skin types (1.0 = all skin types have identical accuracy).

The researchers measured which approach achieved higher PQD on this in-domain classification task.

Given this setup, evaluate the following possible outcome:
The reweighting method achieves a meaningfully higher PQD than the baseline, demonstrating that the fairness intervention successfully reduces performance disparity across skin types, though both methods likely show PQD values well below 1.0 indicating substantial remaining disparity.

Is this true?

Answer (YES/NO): NO